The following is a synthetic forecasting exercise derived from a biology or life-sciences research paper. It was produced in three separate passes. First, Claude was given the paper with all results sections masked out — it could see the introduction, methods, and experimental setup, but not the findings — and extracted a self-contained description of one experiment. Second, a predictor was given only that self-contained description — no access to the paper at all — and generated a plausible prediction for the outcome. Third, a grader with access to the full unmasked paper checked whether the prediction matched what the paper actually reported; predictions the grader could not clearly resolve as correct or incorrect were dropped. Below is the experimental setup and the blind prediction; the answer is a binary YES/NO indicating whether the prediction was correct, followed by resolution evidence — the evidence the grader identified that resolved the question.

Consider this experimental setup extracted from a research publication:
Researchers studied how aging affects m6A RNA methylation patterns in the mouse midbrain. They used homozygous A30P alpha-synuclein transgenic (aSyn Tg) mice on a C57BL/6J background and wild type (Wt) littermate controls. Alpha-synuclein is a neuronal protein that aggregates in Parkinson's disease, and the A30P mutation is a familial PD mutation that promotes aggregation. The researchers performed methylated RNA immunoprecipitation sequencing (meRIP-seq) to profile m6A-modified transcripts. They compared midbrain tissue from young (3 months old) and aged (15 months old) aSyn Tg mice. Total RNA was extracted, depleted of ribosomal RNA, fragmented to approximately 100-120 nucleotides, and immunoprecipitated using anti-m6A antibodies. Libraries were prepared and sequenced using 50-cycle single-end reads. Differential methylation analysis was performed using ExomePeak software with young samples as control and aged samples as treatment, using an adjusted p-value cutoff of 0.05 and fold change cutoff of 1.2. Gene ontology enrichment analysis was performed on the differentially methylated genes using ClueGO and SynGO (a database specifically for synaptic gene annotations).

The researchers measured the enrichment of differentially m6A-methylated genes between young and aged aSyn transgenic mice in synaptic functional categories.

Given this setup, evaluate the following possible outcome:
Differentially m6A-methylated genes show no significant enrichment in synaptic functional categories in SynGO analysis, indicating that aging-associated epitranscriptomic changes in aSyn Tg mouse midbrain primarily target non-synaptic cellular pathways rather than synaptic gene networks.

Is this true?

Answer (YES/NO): YES